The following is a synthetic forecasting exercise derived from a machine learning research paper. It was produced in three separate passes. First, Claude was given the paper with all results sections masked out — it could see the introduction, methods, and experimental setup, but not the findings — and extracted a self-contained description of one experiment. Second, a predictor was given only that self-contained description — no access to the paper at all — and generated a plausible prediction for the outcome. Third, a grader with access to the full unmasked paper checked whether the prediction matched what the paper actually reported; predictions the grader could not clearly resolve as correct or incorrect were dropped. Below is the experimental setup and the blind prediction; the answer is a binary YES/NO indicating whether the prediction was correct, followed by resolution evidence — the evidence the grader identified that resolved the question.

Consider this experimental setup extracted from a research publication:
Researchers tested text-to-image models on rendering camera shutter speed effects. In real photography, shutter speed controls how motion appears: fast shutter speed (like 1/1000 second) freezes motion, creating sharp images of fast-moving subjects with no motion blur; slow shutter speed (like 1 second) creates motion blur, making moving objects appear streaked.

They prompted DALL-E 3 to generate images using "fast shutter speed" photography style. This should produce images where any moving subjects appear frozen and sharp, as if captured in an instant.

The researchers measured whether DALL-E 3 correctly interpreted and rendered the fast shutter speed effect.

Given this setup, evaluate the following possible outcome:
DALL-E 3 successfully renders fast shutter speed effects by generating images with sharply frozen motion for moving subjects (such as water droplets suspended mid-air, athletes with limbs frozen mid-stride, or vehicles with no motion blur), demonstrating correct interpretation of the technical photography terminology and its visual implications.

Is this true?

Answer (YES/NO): NO